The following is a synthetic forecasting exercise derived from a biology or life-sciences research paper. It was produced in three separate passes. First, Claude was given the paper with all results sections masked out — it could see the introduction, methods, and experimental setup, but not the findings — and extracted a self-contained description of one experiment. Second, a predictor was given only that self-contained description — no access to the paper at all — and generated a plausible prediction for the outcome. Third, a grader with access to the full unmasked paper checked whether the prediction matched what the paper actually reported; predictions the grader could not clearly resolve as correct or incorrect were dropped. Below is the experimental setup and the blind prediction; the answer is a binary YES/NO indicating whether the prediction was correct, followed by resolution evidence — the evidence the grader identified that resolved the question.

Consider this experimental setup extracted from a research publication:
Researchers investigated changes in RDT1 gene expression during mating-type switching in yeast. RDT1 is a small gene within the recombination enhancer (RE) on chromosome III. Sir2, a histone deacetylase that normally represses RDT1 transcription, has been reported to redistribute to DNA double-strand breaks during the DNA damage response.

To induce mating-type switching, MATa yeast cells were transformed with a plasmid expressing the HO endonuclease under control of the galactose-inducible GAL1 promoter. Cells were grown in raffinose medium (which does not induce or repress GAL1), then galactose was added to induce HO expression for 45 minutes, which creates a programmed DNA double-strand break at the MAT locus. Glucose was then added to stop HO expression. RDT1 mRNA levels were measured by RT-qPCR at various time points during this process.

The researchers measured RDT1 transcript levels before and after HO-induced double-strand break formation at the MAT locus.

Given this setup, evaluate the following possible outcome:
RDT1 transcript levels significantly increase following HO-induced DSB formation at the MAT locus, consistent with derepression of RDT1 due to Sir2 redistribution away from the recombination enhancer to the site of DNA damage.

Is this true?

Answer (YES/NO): YES